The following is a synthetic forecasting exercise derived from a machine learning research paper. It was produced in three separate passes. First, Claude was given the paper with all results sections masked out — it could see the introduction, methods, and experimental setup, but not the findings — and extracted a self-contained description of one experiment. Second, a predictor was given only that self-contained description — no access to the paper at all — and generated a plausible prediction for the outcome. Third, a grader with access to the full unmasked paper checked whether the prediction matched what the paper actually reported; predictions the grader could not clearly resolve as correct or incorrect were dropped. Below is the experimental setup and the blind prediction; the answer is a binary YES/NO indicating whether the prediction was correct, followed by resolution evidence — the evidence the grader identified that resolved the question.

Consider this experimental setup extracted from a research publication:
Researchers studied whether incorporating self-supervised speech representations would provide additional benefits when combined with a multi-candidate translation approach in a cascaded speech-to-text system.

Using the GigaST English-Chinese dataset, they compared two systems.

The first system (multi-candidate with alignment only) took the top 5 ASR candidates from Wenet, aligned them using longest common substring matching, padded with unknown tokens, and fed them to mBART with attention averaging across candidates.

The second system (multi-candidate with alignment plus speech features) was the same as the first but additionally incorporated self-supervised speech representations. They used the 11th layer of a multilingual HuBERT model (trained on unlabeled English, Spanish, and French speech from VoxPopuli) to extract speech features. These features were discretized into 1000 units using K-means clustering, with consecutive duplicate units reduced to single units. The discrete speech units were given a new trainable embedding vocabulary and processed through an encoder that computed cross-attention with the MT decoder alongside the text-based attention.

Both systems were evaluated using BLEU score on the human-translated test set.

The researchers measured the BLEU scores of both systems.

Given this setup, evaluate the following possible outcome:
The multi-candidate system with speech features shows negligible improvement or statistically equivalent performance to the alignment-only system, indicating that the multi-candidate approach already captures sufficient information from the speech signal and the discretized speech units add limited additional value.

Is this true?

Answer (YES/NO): NO